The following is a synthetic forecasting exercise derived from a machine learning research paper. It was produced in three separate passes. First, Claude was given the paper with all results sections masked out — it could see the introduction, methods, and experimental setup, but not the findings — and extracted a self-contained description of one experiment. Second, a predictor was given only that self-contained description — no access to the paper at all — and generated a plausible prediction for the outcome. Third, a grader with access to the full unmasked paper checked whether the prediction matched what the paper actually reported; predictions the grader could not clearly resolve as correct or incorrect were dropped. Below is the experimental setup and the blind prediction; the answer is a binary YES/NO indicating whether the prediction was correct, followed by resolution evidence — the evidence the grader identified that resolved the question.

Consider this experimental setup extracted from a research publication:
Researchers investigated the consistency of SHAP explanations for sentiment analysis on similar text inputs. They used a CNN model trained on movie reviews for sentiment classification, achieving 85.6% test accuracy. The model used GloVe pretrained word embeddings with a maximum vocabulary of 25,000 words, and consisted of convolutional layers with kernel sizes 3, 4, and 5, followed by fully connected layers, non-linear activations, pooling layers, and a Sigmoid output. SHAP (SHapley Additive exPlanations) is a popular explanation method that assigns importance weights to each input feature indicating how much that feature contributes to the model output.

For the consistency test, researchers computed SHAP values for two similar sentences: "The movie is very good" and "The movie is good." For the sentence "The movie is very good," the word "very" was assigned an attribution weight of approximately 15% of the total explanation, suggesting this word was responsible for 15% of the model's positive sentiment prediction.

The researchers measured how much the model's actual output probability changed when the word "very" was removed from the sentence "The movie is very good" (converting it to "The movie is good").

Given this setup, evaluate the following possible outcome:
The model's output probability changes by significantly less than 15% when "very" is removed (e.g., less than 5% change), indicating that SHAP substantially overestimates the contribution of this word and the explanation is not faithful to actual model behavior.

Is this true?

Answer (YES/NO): YES